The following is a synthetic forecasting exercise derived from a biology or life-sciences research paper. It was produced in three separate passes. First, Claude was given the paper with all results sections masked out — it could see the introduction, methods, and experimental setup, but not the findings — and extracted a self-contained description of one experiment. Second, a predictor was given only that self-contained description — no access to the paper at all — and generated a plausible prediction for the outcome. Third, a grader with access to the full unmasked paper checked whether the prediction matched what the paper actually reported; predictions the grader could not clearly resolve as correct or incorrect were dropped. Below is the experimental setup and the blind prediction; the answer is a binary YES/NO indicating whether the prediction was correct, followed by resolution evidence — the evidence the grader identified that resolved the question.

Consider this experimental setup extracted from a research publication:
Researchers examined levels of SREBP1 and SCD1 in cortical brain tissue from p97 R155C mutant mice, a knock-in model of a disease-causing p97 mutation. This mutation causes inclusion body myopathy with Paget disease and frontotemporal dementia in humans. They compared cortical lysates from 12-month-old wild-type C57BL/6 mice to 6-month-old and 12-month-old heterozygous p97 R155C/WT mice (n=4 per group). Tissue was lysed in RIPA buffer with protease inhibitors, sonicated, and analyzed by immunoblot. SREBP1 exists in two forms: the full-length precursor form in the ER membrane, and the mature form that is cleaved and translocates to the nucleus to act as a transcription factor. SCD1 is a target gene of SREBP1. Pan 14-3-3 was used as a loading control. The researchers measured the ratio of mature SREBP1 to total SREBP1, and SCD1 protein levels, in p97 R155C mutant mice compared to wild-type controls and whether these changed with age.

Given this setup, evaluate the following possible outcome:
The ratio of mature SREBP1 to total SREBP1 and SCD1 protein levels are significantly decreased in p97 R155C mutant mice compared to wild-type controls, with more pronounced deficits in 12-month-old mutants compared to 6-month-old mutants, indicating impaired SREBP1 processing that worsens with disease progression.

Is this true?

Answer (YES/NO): YES